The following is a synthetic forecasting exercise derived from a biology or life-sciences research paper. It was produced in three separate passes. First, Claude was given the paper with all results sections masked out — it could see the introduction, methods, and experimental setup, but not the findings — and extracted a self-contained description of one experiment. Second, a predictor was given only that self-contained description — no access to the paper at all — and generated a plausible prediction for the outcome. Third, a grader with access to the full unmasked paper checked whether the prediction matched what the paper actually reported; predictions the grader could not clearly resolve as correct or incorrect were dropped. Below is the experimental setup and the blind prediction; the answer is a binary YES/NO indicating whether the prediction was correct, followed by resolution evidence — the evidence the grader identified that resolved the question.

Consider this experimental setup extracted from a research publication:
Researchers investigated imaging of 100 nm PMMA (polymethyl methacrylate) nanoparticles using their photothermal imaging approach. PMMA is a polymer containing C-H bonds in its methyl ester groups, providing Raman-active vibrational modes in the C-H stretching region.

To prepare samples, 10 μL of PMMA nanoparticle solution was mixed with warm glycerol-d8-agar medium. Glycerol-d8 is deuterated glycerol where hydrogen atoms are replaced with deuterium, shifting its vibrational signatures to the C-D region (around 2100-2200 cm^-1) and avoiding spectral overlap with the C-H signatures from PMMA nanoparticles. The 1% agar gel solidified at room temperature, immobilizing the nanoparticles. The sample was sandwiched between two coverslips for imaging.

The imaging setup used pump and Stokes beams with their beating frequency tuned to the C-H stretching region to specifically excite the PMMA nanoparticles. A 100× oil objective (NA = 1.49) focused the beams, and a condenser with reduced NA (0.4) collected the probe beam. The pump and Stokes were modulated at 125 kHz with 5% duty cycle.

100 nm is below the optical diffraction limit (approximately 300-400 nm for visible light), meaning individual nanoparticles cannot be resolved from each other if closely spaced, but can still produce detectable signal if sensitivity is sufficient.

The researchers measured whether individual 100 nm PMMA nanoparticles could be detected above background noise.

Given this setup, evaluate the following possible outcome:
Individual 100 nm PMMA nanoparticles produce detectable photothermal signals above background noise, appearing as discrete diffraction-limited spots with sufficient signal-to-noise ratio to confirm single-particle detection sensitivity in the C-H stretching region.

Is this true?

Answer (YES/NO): YES